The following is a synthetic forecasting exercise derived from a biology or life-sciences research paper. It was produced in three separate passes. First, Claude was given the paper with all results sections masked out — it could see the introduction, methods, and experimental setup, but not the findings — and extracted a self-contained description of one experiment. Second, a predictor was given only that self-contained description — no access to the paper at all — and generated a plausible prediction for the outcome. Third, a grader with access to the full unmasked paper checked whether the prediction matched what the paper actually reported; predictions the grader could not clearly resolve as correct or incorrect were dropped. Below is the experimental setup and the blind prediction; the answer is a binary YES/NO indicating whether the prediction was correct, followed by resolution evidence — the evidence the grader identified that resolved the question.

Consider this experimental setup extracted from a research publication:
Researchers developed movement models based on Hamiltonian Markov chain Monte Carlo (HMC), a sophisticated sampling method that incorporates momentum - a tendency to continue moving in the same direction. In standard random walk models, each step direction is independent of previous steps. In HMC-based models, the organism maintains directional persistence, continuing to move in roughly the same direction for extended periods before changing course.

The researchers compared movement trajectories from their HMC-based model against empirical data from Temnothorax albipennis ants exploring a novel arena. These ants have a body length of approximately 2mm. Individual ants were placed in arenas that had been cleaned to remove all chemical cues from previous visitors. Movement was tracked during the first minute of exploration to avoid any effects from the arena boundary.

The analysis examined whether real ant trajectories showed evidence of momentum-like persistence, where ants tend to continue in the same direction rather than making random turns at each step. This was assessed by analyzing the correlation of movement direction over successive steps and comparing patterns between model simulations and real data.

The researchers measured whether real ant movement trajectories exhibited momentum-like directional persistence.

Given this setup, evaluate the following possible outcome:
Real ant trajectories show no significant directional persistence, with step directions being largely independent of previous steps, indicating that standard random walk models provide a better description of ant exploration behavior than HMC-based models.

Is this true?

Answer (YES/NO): NO